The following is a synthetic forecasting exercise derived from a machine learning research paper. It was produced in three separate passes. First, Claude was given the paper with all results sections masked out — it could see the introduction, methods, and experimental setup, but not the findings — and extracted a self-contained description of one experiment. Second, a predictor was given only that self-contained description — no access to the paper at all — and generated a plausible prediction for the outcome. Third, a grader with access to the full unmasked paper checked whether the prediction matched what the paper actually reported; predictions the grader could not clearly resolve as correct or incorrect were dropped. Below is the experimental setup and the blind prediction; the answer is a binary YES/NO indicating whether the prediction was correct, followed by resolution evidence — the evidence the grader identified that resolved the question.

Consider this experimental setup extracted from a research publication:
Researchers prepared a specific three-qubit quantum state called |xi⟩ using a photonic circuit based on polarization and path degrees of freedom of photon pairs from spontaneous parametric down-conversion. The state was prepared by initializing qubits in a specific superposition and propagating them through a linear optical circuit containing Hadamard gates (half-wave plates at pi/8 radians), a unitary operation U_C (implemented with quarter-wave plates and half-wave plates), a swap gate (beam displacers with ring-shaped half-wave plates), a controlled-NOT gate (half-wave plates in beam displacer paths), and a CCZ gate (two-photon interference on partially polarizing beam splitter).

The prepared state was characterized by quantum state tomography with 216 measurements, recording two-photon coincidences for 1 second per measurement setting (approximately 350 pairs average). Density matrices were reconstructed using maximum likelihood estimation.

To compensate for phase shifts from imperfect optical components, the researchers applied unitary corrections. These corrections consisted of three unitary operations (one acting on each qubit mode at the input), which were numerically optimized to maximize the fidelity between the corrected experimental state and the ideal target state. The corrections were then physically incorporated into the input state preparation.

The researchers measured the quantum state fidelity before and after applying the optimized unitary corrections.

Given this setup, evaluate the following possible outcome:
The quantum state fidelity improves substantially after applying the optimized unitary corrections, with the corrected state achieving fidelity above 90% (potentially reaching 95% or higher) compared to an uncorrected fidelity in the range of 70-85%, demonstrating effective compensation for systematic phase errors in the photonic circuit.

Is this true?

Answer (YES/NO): NO